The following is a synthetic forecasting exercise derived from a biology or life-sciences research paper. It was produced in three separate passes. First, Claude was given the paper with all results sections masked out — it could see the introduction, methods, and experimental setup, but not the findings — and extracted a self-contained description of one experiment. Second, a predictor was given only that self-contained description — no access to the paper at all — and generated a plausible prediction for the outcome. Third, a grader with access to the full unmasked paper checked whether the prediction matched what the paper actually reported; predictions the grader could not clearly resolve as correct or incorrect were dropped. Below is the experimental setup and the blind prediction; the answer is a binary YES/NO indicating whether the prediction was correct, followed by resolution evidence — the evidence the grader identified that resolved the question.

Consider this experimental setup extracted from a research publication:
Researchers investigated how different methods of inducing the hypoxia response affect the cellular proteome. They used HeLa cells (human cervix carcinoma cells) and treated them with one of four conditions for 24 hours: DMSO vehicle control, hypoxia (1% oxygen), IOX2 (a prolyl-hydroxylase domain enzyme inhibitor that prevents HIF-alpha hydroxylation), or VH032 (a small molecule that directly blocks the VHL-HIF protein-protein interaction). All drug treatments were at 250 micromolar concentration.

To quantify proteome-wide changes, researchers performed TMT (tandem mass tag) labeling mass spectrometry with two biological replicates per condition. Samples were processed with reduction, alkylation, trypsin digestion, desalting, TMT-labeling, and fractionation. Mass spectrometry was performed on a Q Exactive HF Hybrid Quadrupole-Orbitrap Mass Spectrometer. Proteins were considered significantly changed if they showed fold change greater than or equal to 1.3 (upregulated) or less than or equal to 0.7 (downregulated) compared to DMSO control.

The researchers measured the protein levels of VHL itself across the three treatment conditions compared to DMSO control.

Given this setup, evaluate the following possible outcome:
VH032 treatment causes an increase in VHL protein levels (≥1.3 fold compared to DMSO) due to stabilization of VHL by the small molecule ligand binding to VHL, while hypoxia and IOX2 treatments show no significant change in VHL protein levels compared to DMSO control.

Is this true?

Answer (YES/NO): YES